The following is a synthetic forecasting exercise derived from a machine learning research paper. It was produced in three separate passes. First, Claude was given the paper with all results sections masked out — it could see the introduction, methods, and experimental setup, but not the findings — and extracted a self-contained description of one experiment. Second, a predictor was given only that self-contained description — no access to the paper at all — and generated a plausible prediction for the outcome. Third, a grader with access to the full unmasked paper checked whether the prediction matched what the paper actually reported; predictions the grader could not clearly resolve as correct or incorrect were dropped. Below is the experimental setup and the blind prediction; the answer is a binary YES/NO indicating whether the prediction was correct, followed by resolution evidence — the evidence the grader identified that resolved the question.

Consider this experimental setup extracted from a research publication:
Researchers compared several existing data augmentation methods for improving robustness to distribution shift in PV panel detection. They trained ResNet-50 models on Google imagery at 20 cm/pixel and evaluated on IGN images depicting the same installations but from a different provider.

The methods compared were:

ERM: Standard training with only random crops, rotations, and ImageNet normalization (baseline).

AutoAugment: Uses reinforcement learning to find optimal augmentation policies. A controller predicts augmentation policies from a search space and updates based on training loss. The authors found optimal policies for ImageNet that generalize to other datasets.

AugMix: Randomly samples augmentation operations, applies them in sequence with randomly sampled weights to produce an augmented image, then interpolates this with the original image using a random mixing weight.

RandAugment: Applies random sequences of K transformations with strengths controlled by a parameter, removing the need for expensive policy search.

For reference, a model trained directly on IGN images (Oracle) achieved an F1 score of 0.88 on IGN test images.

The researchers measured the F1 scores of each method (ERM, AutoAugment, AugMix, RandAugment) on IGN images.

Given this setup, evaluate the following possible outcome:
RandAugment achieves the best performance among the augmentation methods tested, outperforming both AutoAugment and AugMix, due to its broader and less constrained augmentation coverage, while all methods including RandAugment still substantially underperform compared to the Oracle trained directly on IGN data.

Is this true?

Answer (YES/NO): YES